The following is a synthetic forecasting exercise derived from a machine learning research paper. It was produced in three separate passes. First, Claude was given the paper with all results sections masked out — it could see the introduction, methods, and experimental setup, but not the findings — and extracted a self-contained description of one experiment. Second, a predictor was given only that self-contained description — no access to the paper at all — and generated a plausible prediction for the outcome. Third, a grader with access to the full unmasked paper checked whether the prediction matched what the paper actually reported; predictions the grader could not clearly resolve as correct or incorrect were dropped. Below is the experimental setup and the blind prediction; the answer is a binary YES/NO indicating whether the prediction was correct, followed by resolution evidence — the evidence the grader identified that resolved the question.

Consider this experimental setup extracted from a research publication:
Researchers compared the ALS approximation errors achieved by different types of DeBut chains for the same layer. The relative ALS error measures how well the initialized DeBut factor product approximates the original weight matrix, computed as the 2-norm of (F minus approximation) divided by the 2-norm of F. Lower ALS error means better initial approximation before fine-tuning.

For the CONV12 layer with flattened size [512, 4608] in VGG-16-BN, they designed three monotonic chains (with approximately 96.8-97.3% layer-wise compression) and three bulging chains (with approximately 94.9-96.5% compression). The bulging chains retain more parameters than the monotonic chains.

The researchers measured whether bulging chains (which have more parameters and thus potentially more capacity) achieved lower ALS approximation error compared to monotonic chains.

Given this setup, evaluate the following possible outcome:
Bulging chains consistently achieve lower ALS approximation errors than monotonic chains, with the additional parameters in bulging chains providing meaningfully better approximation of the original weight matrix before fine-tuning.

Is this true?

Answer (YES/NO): YES